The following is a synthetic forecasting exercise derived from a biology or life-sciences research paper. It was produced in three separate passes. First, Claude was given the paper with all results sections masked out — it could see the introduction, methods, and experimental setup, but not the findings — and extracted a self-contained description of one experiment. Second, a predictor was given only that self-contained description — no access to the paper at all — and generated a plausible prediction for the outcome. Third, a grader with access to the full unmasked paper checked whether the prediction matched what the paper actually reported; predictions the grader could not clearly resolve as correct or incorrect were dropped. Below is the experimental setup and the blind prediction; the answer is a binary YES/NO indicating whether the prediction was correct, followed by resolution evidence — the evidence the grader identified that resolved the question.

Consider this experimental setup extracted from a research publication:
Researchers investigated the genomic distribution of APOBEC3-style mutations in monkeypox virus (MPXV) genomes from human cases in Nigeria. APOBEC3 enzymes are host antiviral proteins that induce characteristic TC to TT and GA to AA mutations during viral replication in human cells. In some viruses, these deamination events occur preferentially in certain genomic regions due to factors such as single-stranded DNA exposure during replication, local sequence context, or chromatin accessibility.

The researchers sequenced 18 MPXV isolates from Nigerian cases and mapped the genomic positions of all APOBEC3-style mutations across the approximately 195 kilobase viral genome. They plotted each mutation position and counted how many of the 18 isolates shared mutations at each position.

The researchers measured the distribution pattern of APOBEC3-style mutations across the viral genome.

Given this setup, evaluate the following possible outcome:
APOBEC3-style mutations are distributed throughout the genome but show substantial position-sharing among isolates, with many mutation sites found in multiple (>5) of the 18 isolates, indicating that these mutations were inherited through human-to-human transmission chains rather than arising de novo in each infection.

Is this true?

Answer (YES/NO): NO